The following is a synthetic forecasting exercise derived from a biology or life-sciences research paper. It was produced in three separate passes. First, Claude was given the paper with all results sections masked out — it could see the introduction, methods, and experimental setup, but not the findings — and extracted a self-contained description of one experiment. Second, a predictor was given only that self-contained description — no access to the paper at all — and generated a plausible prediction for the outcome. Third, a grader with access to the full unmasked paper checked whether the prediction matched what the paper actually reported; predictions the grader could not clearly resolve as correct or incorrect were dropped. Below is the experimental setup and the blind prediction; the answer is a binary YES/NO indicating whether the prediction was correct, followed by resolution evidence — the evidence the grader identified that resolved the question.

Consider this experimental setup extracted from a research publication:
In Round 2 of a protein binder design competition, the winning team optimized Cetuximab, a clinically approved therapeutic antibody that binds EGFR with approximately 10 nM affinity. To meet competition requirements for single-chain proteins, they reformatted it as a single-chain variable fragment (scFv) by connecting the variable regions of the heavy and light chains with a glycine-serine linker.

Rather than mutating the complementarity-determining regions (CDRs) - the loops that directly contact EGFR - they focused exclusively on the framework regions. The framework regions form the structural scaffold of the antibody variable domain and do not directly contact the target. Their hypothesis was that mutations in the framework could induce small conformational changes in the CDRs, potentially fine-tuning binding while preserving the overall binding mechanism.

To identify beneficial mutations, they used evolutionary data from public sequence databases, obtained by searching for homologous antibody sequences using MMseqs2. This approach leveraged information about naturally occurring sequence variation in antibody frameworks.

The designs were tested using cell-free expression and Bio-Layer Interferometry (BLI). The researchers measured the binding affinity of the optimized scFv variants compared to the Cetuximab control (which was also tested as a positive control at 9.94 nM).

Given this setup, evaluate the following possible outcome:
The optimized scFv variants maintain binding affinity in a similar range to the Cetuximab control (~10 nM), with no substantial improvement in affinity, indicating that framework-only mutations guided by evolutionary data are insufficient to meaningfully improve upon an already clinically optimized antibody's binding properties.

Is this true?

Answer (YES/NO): NO